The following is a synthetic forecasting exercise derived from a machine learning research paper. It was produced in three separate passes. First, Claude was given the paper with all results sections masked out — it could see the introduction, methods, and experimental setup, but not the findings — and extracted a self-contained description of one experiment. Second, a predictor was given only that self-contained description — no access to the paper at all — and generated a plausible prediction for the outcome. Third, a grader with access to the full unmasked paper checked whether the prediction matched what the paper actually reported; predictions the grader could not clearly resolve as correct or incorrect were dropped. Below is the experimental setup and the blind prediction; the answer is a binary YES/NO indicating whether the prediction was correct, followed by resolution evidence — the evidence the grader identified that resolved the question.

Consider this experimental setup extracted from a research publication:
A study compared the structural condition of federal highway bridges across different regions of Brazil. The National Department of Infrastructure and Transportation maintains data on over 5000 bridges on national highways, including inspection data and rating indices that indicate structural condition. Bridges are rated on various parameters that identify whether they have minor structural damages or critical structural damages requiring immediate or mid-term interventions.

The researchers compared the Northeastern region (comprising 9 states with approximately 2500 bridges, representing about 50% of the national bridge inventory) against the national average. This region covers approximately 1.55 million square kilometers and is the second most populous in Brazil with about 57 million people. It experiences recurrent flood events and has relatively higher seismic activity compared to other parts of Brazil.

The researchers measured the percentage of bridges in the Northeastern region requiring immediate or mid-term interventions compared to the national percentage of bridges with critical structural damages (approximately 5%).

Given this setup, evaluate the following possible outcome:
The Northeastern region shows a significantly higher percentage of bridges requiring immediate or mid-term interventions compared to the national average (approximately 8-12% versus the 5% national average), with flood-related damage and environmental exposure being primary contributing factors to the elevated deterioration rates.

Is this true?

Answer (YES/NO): NO